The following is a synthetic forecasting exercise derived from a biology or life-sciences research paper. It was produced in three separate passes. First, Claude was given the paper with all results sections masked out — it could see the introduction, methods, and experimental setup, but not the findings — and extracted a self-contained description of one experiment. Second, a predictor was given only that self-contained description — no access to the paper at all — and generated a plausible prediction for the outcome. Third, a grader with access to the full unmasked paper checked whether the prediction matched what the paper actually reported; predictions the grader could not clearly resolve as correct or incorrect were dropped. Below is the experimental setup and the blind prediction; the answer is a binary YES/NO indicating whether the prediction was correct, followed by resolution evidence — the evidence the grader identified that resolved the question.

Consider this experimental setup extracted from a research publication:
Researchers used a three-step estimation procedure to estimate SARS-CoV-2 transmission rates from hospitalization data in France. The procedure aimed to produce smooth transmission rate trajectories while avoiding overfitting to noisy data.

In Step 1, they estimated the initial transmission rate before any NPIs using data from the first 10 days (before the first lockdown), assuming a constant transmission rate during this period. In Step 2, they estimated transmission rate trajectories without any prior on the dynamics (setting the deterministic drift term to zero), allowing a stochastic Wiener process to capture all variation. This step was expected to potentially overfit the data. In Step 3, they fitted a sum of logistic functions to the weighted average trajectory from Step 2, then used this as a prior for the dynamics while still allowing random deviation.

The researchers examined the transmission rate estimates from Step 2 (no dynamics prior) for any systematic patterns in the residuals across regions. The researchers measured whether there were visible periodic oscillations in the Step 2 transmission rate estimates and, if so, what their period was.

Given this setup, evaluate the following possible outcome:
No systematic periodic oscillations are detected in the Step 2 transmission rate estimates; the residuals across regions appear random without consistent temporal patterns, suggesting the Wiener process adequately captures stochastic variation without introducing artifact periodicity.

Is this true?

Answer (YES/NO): NO